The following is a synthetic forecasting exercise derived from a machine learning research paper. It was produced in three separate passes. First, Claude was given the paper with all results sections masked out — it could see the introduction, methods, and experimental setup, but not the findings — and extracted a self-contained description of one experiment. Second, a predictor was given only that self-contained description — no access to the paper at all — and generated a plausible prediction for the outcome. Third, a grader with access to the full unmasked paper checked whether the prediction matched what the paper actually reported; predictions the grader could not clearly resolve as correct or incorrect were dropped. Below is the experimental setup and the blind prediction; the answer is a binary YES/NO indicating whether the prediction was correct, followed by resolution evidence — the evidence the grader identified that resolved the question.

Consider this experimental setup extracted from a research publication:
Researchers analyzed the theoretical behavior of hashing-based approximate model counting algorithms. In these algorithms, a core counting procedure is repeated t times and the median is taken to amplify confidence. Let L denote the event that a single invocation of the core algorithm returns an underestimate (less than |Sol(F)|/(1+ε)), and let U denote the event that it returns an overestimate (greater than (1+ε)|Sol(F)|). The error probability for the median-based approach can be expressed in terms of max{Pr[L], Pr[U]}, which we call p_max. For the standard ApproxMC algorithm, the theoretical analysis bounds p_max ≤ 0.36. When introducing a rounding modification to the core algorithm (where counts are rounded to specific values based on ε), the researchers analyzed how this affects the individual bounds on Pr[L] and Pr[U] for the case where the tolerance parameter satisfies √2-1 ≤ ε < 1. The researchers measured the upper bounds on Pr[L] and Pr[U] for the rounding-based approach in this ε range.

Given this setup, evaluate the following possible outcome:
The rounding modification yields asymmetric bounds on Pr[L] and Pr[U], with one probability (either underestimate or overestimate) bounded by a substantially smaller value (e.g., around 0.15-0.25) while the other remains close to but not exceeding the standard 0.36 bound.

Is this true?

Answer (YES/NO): NO